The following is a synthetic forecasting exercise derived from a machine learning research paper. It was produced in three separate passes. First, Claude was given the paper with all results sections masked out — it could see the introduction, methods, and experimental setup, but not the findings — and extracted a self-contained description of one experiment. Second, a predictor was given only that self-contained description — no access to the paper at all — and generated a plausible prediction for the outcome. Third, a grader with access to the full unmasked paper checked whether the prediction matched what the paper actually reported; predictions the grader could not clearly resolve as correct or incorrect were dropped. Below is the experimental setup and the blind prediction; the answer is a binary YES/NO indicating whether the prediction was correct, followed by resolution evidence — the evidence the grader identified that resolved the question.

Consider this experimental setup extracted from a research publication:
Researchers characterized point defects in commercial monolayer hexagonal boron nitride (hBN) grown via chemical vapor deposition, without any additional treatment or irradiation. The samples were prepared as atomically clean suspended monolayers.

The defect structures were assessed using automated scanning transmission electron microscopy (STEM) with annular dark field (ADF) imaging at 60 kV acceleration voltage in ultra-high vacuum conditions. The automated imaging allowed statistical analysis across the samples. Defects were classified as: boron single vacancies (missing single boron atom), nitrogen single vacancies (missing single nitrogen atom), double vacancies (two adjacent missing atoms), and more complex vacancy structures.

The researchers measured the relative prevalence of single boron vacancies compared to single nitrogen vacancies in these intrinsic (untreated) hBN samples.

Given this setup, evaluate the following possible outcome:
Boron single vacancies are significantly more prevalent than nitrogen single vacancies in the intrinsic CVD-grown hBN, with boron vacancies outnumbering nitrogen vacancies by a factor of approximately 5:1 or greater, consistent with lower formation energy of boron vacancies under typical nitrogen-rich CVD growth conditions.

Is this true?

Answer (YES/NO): YES